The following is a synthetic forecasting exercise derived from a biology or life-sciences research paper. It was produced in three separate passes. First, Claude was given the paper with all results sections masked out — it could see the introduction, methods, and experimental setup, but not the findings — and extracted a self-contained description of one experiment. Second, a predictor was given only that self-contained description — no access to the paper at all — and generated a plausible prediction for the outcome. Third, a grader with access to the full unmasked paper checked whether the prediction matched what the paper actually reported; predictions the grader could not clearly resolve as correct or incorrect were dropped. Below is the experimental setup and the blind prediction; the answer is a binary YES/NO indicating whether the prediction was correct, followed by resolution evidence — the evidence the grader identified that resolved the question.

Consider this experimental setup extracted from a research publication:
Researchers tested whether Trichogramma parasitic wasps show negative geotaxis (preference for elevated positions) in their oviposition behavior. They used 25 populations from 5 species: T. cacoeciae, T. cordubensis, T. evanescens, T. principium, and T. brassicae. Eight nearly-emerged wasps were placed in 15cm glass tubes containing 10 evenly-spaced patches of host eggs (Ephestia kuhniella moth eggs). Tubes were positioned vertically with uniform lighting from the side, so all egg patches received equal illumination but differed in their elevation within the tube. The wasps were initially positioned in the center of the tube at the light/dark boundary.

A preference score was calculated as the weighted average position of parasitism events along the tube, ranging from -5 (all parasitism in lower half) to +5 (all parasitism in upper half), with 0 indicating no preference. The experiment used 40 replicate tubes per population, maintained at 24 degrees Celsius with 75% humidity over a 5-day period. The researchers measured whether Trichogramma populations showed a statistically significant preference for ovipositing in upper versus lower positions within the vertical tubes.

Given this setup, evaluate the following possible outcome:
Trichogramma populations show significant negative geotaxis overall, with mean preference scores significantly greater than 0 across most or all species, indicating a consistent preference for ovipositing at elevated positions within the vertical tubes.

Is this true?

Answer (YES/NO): NO